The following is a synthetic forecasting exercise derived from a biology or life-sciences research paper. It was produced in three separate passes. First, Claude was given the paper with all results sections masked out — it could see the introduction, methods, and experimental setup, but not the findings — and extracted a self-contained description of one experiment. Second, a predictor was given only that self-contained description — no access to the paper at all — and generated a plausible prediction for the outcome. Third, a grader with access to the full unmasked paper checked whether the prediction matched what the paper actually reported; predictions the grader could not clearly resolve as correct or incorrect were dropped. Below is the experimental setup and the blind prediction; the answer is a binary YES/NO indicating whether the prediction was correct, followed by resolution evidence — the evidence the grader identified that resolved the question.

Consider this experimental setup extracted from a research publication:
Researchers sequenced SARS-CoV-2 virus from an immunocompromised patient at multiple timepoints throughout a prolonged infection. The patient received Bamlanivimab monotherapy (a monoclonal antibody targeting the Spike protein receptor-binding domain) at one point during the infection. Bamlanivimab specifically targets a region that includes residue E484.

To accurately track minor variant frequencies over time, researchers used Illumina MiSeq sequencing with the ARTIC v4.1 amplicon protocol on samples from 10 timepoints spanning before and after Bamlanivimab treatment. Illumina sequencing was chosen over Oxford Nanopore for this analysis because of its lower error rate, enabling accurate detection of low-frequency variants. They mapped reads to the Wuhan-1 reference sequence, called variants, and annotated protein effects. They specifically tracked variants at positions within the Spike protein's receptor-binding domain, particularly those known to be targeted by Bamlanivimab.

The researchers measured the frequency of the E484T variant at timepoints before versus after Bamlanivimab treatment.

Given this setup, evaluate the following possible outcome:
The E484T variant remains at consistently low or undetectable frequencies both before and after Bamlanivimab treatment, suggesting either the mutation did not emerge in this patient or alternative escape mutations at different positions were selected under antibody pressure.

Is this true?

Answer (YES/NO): NO